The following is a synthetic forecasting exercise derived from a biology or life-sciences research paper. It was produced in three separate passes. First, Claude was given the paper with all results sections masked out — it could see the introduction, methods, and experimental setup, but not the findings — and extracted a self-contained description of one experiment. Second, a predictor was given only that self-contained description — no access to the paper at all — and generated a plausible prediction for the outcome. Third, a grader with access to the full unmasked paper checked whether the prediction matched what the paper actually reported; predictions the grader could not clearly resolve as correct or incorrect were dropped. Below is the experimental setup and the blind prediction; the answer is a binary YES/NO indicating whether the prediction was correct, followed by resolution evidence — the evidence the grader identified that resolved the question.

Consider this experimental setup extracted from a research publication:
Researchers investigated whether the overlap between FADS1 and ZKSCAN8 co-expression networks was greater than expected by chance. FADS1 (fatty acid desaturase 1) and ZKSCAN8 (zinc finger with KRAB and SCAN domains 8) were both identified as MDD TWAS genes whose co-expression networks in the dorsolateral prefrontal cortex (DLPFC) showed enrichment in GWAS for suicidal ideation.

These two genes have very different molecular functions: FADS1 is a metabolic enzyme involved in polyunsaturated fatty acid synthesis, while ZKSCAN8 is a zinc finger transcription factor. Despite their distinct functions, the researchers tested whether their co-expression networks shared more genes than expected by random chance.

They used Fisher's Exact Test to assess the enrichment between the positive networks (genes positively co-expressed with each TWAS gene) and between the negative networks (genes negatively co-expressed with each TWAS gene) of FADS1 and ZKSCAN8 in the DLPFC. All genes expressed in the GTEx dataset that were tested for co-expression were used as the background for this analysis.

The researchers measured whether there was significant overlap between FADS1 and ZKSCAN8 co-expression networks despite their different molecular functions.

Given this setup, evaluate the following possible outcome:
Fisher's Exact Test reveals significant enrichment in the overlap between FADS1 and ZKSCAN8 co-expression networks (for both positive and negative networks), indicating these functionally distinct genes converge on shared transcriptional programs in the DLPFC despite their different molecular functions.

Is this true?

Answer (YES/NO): YES